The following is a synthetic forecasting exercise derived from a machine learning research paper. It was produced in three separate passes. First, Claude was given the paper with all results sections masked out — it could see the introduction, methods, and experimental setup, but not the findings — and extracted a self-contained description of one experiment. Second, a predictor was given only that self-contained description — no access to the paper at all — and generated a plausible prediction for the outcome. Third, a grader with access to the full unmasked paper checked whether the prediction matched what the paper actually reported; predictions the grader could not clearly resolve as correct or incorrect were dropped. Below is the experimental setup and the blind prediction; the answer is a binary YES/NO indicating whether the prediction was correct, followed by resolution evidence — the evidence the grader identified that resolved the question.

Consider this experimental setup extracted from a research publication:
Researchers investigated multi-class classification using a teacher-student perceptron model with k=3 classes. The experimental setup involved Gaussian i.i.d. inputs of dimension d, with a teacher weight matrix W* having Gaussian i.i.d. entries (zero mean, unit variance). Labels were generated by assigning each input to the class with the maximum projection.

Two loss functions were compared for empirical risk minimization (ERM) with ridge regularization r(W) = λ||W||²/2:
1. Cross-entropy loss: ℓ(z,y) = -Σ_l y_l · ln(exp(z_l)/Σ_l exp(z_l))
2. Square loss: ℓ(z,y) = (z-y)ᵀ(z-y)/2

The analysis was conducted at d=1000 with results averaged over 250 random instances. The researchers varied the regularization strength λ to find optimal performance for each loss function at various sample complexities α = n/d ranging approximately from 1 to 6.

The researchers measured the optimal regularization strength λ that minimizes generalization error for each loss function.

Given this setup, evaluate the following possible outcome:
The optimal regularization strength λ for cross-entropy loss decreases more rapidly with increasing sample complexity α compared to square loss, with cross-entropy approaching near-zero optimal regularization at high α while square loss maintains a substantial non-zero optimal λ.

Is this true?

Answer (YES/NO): NO